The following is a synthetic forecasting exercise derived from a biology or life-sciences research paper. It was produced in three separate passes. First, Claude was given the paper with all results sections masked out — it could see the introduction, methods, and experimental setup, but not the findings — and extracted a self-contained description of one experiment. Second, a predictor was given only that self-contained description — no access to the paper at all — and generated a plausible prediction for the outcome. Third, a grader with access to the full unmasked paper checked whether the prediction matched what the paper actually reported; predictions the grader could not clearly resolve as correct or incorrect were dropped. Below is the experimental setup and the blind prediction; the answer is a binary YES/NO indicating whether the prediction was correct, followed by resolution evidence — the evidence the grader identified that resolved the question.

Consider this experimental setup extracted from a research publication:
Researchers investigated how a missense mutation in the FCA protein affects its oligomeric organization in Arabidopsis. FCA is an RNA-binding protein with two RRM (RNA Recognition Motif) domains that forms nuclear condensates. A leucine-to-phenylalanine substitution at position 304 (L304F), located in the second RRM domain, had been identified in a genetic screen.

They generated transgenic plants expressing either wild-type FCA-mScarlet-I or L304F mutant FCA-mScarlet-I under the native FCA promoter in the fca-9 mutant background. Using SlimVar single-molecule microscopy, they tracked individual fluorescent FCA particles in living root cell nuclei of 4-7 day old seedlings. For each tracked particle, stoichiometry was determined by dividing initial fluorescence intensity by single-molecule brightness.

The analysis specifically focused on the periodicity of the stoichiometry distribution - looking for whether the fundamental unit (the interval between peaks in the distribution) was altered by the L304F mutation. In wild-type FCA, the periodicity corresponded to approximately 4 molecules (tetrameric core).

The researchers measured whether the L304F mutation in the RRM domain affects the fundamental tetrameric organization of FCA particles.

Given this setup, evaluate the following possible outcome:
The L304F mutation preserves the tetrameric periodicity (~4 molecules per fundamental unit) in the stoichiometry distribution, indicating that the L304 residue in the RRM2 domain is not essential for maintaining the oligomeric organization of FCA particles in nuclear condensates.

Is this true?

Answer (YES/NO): YES